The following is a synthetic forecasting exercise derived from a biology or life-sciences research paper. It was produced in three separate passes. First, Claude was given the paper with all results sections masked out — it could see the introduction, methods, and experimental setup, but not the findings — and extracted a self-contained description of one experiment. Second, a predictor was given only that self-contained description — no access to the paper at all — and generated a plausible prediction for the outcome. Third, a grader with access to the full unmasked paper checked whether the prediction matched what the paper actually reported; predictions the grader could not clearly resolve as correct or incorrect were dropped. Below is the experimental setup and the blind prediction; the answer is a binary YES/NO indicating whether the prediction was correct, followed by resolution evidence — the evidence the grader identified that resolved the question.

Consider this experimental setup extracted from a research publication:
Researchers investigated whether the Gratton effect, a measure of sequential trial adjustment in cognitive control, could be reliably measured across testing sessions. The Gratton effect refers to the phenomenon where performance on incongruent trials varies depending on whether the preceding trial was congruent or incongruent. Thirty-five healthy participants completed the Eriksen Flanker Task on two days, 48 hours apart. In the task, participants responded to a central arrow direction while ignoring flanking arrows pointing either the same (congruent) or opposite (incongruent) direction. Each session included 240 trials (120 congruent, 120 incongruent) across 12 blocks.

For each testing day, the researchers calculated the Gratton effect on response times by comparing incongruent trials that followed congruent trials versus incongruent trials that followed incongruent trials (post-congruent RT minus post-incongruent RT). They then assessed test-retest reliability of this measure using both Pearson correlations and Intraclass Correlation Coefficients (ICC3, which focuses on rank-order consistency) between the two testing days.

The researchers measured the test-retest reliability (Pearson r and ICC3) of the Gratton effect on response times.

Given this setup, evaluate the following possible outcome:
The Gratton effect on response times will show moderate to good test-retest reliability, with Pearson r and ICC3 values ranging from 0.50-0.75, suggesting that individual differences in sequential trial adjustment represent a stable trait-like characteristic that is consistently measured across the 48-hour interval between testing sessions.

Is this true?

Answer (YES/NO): NO